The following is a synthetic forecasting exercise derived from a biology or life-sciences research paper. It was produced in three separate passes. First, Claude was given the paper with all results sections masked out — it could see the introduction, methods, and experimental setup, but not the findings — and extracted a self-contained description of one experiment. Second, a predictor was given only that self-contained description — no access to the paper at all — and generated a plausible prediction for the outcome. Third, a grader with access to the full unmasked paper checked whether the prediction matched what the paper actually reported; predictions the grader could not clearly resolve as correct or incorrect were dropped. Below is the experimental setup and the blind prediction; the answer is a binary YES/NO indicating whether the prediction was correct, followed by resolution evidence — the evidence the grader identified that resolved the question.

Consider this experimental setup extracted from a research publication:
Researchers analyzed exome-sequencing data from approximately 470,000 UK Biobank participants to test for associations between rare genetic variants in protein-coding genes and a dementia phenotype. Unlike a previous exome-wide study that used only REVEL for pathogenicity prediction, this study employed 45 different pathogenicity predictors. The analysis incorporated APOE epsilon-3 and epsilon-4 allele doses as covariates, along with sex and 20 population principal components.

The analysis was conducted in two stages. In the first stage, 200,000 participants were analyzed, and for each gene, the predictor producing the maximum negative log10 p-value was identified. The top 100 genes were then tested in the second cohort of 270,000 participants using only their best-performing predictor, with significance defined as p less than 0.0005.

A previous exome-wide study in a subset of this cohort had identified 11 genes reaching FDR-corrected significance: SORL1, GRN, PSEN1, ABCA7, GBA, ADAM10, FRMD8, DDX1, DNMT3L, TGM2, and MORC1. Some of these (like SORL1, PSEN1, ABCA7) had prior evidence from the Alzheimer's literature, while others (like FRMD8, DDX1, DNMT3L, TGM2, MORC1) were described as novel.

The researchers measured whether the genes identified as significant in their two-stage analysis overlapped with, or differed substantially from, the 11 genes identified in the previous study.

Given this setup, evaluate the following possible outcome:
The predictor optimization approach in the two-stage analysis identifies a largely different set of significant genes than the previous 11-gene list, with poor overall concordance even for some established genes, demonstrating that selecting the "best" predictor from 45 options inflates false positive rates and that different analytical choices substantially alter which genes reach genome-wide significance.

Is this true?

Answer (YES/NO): NO